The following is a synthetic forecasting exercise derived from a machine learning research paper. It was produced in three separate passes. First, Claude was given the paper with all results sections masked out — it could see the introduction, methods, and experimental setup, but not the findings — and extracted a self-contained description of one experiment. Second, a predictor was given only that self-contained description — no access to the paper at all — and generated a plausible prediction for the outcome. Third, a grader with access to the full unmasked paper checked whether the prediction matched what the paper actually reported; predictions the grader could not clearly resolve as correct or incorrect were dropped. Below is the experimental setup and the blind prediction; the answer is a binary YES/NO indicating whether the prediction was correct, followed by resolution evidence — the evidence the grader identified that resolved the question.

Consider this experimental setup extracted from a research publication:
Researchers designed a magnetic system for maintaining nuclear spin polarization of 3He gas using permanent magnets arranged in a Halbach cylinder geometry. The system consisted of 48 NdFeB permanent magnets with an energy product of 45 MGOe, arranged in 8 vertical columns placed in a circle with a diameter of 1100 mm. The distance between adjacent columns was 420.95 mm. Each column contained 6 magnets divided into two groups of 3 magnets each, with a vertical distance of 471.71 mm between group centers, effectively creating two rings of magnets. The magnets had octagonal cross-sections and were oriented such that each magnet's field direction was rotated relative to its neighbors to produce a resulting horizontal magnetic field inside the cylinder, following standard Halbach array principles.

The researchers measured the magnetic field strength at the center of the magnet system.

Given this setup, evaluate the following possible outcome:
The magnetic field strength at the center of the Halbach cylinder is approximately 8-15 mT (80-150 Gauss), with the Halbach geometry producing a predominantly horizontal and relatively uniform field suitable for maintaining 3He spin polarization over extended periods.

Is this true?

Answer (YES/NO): NO